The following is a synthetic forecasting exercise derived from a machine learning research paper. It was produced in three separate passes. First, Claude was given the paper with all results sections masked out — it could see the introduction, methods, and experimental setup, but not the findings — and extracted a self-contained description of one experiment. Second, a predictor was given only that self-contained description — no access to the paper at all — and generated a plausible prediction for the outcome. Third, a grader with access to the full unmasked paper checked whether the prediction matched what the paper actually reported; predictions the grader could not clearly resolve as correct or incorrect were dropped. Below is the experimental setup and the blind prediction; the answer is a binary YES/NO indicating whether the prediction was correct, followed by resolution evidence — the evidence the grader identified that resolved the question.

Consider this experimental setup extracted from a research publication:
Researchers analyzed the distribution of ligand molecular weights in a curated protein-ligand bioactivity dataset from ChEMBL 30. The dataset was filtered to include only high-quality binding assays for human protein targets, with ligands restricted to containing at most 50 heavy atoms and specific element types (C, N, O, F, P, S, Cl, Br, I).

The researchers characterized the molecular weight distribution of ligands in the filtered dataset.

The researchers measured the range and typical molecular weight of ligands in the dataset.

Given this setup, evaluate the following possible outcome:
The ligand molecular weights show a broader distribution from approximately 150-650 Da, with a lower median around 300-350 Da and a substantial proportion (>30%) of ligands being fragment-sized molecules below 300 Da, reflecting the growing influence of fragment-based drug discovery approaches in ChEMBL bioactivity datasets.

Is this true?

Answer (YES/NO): NO